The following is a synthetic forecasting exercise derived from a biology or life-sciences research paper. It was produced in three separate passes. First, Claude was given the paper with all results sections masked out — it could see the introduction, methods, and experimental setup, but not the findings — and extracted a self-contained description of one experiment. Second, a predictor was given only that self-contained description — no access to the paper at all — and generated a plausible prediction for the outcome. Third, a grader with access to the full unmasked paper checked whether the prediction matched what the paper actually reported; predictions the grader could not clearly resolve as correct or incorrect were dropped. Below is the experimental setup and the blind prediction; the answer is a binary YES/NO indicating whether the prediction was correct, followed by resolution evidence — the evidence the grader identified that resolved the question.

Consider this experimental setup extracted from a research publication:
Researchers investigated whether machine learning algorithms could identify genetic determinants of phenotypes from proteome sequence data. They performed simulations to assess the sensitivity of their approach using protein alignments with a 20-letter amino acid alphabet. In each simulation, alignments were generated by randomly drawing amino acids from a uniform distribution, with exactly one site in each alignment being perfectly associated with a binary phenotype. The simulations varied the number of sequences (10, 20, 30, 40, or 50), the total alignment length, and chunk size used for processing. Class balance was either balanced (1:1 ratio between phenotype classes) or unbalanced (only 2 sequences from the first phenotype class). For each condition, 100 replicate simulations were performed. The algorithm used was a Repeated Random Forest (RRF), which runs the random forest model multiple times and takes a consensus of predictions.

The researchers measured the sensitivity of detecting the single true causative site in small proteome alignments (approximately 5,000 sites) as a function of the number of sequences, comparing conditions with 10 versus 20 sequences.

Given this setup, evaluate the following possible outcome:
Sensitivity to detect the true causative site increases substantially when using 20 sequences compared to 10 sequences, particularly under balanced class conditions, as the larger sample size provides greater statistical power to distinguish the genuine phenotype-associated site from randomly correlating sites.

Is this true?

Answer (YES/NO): YES